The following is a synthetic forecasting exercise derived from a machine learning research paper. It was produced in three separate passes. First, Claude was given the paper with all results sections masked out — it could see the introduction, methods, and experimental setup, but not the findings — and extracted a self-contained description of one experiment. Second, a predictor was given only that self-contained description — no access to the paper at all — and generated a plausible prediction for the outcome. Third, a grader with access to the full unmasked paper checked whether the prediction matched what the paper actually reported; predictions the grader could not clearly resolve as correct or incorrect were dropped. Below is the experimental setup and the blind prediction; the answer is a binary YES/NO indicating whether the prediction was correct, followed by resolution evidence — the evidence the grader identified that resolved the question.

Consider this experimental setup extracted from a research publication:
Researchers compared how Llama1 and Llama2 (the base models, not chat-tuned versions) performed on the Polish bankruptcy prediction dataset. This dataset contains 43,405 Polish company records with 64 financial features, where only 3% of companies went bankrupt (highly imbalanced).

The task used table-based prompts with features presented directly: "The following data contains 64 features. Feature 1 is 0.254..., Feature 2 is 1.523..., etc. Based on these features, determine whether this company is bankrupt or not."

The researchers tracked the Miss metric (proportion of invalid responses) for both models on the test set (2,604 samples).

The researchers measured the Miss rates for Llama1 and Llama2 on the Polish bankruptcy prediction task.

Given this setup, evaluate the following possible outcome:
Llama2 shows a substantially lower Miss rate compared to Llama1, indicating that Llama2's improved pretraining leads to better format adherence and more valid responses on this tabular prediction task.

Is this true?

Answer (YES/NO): YES